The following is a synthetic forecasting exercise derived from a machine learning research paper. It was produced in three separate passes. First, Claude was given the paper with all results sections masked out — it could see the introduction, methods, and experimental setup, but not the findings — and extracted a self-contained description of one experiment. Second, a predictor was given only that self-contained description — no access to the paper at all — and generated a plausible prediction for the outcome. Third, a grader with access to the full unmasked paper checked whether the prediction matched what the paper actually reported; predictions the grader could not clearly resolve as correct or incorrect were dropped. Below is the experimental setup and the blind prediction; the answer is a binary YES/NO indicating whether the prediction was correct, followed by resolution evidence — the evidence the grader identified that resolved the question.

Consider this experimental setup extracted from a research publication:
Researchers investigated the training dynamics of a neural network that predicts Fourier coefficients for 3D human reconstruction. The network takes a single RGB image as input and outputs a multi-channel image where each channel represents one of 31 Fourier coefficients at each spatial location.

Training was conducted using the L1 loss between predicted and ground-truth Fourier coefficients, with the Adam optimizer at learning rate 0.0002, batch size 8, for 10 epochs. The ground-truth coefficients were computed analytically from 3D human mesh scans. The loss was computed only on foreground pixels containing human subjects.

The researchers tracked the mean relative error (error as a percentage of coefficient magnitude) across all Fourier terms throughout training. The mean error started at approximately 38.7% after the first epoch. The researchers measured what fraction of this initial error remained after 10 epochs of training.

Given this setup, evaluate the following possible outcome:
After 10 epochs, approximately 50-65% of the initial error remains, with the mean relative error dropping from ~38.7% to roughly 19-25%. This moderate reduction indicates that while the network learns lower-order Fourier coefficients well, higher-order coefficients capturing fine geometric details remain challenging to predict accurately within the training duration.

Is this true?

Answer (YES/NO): NO